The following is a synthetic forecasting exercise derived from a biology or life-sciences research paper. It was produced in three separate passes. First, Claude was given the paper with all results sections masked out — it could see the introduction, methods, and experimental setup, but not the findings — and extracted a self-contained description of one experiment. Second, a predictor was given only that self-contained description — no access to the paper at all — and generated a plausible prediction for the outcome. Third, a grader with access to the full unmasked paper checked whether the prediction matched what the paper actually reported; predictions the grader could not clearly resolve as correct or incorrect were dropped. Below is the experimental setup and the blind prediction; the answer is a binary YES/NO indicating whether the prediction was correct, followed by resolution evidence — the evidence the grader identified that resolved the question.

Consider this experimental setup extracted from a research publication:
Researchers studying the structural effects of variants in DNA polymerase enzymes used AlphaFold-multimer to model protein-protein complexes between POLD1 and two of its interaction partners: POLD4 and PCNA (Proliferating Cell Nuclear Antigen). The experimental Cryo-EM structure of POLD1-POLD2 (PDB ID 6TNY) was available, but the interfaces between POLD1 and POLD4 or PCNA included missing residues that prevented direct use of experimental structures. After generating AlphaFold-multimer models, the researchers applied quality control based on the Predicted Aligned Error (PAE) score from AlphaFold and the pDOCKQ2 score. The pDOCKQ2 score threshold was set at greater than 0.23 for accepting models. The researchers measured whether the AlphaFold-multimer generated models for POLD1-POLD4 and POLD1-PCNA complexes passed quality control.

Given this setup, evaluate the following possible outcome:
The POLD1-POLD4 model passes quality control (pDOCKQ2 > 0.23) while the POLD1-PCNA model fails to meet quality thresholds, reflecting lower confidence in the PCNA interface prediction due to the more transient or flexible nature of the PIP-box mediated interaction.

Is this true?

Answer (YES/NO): NO